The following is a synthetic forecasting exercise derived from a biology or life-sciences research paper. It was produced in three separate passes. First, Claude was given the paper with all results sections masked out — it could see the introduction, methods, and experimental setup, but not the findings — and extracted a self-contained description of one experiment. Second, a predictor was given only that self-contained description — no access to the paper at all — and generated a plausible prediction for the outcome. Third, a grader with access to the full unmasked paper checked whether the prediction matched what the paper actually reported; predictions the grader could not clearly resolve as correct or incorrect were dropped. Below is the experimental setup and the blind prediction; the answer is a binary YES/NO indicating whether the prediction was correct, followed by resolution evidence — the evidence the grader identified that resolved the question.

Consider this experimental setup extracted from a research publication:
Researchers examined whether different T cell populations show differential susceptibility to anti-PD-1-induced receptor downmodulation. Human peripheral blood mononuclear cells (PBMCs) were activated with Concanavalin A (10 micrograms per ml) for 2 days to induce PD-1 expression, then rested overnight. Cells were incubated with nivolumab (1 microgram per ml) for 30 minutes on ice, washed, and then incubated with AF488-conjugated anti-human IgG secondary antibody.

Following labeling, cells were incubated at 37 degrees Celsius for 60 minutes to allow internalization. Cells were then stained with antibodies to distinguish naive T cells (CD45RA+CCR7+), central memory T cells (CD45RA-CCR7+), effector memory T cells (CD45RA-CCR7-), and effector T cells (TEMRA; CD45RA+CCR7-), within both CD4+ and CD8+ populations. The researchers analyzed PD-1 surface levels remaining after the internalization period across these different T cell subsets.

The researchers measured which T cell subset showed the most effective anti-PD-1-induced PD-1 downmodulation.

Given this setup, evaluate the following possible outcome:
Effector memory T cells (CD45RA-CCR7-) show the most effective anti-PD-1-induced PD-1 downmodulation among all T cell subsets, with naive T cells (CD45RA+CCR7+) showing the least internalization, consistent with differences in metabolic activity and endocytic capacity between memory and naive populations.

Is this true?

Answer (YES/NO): NO